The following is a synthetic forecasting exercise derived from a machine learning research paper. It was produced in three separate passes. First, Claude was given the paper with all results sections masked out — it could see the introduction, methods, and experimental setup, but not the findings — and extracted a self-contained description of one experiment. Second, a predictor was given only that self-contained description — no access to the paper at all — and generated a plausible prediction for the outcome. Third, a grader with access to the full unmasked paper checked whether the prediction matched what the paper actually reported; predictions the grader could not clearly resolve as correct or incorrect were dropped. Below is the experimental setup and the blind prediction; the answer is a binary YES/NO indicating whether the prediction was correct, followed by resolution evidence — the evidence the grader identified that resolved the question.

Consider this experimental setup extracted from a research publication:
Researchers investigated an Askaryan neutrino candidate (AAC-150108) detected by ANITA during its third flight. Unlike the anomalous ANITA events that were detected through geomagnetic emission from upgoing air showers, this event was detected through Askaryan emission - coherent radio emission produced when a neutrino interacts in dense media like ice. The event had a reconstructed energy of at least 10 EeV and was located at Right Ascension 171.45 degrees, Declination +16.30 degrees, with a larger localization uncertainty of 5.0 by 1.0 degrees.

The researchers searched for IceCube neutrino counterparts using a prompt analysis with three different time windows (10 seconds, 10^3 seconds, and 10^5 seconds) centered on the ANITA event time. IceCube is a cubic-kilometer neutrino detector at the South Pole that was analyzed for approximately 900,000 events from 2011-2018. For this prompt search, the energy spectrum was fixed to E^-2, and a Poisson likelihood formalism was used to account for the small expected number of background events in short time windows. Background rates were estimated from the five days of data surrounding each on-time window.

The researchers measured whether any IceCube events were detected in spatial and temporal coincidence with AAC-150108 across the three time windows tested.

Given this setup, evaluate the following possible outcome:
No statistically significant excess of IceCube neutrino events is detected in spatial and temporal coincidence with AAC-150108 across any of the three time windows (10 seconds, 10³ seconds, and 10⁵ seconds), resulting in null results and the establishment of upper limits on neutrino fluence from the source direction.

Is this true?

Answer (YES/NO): YES